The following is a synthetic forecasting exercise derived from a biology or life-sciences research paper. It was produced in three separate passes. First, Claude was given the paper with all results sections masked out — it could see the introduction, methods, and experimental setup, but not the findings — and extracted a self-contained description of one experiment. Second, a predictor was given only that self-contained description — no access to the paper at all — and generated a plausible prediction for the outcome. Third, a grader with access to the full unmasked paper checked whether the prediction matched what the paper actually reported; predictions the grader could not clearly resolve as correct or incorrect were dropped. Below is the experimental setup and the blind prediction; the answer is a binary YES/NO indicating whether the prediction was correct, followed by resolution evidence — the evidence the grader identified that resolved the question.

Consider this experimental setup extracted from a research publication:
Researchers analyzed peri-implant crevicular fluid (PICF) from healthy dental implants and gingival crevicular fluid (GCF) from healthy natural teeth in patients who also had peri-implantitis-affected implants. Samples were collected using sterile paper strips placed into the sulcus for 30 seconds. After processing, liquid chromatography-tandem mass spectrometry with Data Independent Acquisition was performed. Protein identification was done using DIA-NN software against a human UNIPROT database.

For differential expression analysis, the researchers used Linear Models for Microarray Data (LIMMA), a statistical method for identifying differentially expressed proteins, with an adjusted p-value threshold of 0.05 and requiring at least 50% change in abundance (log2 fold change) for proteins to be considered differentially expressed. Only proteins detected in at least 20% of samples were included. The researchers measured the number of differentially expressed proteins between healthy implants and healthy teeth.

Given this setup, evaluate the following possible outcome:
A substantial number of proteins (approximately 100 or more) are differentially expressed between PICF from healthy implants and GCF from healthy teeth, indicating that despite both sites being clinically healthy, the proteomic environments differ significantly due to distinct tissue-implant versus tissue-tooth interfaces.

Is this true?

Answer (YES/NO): NO